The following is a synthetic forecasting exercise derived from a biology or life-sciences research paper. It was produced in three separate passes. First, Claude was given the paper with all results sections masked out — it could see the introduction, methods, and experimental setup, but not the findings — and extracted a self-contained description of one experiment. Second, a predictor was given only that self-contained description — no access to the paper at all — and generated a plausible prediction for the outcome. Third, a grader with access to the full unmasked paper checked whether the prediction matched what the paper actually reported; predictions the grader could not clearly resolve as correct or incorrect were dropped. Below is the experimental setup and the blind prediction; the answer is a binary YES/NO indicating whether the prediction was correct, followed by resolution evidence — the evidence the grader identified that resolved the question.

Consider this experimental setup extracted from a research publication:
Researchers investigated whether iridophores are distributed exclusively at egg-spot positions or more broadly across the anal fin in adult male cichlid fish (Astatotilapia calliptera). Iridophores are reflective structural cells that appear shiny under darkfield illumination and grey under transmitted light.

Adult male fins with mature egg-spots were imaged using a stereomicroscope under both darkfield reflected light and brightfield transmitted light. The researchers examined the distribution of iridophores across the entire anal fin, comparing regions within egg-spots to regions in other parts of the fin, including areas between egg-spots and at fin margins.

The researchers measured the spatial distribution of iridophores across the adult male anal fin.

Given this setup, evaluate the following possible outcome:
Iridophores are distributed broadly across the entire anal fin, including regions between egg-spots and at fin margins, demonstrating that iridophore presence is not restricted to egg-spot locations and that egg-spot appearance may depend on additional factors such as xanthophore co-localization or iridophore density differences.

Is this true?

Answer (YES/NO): YES